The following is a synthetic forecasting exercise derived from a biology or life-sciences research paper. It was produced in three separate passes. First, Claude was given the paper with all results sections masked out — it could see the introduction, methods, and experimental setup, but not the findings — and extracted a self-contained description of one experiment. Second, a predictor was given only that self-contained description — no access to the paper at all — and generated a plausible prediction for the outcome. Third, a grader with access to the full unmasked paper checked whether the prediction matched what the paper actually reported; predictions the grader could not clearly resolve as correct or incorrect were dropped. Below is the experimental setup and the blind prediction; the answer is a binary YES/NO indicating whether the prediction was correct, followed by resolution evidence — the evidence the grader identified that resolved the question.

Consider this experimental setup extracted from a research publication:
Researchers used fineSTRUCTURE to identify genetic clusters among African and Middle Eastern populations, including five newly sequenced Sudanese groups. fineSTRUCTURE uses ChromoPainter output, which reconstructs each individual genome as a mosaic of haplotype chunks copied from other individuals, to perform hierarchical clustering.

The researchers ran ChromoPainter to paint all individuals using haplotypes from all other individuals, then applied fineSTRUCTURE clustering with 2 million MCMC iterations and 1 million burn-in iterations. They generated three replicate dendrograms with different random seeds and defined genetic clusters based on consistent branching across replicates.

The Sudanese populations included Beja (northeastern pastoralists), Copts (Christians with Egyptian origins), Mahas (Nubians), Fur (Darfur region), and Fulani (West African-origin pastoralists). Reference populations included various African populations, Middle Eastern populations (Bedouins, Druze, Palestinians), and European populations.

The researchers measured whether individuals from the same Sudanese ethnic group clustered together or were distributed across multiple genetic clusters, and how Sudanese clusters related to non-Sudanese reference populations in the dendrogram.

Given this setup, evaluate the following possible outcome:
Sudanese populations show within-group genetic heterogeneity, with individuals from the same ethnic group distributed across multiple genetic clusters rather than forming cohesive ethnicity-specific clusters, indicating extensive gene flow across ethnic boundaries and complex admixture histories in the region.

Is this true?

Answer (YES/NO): NO